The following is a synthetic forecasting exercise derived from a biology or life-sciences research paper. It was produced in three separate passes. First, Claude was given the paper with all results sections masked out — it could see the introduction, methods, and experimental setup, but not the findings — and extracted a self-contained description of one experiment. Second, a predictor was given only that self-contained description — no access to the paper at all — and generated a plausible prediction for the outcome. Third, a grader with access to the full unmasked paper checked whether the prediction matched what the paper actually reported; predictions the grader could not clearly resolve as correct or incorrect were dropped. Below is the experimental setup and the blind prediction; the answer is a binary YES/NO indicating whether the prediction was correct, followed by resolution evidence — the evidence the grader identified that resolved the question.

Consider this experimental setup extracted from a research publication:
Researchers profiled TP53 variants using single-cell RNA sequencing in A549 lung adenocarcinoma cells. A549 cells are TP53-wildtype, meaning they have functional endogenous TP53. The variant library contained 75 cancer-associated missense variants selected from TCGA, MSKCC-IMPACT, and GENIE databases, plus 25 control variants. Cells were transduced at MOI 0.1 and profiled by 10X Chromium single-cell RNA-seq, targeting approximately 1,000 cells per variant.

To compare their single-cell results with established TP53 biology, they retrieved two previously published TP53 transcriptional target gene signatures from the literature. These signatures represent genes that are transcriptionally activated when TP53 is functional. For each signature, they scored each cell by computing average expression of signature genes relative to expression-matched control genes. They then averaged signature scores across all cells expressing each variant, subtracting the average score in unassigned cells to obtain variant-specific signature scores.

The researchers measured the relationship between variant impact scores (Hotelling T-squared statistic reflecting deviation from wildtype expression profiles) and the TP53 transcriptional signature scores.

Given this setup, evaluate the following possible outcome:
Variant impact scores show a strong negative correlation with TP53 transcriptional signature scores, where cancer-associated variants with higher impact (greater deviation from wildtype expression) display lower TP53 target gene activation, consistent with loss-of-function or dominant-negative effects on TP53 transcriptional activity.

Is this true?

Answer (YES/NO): YES